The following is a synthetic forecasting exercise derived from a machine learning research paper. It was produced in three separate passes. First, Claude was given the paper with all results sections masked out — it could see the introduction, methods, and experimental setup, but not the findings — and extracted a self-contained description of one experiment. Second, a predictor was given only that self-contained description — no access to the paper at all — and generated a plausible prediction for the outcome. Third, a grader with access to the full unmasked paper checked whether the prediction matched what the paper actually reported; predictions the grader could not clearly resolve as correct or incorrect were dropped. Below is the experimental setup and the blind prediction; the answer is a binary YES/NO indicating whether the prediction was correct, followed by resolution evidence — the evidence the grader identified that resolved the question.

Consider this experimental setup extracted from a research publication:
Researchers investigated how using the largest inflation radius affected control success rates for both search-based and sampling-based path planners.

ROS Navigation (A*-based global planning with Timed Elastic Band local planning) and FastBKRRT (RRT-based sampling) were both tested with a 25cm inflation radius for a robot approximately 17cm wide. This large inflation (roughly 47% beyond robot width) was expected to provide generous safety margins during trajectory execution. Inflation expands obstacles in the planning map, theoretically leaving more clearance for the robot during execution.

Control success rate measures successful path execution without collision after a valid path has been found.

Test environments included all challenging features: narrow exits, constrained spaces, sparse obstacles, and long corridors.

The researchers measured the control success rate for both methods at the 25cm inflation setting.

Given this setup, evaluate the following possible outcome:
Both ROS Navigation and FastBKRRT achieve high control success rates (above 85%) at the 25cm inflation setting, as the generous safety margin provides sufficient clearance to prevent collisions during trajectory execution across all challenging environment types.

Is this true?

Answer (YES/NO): YES